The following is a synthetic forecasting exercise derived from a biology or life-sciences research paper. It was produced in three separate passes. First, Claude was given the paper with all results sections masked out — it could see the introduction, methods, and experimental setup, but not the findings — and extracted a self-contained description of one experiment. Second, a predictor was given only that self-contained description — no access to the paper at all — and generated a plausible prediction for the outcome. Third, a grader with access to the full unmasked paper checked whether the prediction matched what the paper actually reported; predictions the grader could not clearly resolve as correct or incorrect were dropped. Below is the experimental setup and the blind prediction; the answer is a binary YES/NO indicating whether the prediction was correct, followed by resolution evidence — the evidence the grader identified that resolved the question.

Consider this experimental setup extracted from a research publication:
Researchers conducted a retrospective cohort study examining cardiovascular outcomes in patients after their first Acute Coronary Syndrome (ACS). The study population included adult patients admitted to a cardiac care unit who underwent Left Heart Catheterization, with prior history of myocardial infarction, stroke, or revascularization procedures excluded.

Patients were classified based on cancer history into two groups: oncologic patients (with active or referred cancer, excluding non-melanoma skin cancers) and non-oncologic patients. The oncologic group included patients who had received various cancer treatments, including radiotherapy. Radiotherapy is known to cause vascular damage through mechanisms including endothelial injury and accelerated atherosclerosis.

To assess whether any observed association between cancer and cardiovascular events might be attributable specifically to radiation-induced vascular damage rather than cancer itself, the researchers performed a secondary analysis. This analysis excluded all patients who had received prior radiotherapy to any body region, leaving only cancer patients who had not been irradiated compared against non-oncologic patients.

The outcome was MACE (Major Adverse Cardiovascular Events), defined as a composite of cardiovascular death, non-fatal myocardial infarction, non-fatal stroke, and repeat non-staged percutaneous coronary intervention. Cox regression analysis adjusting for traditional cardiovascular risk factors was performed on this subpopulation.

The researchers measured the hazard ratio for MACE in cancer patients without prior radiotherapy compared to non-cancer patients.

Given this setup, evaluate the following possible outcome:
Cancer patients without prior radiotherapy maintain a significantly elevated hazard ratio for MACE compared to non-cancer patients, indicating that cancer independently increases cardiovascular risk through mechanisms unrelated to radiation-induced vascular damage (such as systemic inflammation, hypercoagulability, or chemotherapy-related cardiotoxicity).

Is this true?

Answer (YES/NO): YES